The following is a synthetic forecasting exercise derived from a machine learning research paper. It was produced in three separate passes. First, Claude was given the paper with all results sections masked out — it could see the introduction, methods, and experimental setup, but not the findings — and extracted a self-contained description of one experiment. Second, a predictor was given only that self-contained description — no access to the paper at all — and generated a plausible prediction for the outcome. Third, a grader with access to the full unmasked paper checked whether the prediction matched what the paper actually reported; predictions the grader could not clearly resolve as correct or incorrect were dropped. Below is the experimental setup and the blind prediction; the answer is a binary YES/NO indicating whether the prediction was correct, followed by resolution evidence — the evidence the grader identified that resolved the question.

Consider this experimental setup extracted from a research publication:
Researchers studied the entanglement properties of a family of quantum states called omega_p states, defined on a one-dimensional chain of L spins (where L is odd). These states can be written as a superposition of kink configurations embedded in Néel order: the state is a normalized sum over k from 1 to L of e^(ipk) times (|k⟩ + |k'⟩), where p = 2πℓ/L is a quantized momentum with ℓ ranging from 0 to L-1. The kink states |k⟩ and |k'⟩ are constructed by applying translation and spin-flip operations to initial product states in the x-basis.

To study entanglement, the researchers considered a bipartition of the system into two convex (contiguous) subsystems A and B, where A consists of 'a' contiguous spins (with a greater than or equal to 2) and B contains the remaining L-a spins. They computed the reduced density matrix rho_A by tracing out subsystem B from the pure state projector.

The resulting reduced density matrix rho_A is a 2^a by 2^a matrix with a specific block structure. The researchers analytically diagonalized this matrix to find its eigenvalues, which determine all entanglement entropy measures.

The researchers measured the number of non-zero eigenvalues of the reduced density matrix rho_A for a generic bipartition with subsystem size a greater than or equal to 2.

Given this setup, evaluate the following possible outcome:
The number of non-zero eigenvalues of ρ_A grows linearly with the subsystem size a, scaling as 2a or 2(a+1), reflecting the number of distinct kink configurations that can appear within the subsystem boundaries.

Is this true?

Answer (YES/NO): NO